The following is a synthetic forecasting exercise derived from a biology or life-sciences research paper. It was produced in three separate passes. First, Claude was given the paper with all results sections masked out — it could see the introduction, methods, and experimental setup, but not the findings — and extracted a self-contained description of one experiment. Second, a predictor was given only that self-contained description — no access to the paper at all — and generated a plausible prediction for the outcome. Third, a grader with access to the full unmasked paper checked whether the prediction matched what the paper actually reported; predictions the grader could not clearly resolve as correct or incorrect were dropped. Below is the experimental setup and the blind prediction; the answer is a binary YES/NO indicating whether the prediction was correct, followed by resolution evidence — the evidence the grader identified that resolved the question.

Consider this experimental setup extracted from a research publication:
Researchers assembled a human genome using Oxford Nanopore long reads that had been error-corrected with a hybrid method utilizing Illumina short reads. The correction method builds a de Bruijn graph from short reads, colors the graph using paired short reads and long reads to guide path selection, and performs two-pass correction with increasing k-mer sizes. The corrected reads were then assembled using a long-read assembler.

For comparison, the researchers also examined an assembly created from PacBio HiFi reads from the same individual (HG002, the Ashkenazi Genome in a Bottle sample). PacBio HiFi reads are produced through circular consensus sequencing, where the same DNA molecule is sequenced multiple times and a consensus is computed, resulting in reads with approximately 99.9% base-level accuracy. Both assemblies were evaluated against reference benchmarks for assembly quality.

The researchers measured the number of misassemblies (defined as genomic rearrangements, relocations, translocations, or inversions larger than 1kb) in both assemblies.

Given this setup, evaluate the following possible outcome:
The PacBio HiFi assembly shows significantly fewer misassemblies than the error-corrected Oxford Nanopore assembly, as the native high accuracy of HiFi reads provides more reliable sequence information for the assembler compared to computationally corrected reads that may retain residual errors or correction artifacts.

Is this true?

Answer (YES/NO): NO